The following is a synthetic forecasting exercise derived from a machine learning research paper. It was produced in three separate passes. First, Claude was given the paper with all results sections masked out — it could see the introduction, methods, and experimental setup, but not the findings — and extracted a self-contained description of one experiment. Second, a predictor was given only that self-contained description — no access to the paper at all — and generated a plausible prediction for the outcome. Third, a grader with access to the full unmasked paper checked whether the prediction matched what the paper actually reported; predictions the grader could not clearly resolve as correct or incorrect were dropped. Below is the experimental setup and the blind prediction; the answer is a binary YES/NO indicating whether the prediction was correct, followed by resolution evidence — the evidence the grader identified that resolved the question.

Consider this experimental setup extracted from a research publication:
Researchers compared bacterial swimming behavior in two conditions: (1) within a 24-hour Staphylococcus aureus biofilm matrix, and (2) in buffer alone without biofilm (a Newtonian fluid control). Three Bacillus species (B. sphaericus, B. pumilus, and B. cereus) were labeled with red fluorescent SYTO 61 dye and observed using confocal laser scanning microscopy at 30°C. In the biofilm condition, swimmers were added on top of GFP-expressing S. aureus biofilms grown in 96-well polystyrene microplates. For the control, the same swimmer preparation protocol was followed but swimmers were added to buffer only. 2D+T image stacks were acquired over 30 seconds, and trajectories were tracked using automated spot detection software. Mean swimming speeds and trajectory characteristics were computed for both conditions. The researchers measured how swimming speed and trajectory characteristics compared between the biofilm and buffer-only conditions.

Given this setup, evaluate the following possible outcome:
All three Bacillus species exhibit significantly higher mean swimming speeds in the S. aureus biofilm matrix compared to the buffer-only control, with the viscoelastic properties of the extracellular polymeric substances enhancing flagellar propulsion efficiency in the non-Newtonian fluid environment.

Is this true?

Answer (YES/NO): NO